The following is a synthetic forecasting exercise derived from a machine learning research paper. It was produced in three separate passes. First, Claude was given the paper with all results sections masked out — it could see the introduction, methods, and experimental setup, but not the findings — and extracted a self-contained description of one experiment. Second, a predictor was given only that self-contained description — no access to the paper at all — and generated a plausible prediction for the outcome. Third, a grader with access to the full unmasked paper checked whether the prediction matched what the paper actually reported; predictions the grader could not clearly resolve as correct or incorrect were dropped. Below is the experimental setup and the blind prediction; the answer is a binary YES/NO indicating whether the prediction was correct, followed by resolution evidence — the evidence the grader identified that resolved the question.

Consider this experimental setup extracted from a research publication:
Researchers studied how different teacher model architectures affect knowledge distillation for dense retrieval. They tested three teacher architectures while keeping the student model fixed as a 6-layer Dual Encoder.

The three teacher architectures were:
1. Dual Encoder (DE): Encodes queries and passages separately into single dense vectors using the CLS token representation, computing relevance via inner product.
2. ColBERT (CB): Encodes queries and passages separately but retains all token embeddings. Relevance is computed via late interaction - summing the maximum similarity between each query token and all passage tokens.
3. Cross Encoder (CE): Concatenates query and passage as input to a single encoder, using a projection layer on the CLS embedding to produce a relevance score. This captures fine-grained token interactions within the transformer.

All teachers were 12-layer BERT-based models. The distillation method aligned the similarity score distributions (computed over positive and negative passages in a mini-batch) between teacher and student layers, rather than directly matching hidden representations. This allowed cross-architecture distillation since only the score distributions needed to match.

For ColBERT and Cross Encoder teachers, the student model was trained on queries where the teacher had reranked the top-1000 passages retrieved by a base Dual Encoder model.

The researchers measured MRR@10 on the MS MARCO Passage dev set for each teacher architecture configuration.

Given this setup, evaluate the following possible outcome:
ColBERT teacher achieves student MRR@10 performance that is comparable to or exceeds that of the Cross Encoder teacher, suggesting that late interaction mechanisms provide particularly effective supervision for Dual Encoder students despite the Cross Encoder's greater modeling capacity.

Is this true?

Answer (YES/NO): YES